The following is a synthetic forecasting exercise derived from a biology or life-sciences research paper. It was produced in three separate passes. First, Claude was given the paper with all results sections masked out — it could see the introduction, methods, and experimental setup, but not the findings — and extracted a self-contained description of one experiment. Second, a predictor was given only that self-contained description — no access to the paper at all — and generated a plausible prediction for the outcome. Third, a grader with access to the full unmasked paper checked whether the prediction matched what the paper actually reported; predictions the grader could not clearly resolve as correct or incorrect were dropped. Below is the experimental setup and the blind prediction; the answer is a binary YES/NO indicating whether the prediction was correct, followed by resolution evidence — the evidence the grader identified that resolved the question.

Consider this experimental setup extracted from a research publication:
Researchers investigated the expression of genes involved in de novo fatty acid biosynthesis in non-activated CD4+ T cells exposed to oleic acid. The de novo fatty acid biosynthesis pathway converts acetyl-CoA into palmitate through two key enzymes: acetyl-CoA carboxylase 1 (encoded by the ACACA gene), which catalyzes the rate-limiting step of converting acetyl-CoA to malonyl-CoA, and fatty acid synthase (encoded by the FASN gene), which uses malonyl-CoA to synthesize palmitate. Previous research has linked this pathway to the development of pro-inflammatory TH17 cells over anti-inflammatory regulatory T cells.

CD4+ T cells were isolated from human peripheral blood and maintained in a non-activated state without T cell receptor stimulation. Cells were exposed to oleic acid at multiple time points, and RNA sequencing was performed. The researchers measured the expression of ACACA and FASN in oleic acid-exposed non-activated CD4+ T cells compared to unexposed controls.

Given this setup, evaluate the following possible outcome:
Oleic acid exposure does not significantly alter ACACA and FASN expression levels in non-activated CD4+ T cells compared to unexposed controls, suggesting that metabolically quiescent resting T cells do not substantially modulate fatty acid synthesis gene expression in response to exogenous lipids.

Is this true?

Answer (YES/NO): NO